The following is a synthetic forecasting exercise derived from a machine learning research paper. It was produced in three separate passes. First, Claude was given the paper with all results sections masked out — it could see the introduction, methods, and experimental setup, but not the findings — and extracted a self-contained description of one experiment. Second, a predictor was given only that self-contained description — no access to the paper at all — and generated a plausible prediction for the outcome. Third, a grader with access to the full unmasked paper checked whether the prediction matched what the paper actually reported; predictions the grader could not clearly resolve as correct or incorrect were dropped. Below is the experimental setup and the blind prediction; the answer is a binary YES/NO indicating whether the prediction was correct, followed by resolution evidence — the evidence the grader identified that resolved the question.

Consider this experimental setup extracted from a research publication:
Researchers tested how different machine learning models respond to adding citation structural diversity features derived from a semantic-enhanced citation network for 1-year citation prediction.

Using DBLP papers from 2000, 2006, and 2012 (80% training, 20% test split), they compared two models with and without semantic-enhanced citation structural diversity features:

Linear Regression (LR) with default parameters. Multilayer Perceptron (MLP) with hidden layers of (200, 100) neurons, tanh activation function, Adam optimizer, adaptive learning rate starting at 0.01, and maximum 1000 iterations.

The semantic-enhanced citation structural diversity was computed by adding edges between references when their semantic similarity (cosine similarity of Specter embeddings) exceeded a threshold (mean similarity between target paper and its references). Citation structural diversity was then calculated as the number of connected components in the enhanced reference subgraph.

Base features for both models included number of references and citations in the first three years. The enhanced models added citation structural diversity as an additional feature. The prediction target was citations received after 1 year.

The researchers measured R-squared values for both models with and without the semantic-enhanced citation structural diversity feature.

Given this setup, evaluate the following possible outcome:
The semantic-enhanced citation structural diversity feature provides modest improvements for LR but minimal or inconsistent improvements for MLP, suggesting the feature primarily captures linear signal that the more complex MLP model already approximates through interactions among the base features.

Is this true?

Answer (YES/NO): NO